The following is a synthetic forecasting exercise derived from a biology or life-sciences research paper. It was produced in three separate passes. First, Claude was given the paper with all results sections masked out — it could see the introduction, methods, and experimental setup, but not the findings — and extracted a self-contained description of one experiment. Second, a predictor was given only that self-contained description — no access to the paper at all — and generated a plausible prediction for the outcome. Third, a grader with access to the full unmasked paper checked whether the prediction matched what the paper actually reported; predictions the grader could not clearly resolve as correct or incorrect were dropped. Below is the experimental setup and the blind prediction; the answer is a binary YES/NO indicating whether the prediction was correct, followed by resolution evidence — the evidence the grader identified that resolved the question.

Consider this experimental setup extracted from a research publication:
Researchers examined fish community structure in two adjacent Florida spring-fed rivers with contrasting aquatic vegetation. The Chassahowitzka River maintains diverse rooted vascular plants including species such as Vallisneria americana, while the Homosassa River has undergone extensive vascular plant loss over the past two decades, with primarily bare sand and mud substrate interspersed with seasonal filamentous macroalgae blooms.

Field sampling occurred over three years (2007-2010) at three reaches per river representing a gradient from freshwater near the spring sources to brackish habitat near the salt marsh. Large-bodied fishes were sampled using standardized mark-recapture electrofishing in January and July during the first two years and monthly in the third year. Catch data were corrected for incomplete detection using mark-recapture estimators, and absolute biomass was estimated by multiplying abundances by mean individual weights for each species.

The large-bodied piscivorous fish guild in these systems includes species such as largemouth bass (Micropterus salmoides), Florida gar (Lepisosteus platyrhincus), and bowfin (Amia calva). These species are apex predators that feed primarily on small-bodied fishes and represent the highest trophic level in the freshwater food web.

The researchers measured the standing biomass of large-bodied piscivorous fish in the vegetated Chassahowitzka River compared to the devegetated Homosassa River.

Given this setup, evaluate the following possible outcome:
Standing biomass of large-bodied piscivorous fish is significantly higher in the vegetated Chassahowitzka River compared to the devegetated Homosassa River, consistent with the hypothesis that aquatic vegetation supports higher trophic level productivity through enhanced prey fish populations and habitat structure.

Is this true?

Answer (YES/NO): NO